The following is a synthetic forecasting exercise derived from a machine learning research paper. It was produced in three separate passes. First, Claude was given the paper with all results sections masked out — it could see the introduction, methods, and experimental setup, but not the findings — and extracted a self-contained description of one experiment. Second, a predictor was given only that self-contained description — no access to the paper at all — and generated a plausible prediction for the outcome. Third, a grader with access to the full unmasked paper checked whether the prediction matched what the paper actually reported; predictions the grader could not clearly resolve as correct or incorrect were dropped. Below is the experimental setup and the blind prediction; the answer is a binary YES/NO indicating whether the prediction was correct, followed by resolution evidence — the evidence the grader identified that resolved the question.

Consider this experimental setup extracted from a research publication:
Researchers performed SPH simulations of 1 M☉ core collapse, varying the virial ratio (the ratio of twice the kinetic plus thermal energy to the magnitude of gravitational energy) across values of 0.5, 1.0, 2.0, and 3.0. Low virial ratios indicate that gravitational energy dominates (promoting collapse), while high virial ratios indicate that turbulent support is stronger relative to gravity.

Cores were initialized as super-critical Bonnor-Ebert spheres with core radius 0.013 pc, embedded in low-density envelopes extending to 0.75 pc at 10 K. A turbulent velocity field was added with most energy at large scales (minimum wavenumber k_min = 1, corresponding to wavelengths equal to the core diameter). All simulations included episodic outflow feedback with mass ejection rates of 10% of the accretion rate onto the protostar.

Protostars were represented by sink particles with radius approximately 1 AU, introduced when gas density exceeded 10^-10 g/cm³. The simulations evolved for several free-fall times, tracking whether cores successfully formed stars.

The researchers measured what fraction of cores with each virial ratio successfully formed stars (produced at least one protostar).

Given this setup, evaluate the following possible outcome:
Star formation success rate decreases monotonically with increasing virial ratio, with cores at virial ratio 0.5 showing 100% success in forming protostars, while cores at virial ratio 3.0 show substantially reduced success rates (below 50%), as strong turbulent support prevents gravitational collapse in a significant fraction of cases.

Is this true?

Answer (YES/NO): NO